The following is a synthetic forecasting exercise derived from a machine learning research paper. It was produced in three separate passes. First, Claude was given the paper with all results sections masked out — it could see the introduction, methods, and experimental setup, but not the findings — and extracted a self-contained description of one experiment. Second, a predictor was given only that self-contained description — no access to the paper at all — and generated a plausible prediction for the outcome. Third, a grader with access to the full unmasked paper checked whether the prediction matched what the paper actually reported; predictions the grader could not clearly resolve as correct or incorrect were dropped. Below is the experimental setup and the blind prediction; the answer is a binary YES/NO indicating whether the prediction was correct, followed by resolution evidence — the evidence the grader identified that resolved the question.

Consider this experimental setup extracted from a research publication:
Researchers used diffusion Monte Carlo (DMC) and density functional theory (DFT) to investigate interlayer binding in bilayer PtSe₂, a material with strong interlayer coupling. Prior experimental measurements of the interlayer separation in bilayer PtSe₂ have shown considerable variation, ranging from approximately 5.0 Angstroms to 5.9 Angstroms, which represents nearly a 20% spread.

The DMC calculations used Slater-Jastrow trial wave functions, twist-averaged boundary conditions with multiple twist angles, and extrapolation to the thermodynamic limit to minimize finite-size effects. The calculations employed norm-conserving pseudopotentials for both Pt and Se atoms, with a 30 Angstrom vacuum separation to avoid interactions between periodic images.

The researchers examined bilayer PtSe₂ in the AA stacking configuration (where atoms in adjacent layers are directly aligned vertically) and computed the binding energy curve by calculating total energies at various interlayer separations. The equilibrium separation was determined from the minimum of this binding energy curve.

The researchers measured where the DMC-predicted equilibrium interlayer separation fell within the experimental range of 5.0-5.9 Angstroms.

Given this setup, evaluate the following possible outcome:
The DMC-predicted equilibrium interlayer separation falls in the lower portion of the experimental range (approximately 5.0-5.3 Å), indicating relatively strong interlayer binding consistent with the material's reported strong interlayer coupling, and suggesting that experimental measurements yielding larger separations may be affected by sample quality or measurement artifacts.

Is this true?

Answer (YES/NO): NO